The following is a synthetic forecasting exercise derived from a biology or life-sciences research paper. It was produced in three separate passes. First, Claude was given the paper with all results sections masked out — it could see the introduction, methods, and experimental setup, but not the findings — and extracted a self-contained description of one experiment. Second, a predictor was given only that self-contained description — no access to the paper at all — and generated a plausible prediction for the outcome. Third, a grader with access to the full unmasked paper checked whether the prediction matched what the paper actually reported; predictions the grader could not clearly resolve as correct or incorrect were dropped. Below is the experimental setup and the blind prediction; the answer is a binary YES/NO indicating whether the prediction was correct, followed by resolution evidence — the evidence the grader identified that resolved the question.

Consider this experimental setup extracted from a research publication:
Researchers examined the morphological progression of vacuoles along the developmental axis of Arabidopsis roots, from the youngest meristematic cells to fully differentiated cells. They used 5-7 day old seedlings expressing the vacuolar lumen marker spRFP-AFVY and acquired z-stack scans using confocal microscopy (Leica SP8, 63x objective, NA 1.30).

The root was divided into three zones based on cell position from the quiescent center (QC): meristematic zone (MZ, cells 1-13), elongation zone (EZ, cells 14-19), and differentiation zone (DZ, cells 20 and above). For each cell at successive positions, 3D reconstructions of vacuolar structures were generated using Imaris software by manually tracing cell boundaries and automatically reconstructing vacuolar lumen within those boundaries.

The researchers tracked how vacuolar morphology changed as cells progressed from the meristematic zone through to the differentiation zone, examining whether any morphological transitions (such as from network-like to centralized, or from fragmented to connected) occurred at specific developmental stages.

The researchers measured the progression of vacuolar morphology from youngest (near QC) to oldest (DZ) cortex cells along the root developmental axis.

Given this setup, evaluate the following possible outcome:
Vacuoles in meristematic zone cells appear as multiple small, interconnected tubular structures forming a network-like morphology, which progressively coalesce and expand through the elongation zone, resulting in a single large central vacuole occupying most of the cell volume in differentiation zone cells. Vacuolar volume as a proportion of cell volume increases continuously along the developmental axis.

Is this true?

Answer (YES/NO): NO